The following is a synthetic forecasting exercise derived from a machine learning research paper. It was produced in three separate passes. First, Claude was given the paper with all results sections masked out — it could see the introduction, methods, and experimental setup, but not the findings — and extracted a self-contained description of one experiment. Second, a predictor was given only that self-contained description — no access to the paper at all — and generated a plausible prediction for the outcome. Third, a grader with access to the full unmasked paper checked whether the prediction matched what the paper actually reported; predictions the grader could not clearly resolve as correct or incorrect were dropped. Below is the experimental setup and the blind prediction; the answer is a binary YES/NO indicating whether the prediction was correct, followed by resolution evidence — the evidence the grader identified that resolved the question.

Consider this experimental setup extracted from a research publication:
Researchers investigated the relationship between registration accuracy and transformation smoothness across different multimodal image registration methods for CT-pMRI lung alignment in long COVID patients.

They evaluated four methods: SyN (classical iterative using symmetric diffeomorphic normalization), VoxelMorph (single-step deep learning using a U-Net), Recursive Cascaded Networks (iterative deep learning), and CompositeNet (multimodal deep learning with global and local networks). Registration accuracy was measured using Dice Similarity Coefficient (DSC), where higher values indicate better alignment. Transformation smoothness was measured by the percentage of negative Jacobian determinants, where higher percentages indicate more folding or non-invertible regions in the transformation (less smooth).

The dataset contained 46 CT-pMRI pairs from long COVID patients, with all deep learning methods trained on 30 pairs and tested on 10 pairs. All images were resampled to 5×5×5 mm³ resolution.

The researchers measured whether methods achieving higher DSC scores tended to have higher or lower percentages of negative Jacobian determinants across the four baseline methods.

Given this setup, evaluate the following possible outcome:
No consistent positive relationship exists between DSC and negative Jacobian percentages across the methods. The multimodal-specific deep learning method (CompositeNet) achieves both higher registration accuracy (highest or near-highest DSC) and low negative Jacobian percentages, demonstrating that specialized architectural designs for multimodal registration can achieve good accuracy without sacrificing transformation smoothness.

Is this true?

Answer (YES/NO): NO